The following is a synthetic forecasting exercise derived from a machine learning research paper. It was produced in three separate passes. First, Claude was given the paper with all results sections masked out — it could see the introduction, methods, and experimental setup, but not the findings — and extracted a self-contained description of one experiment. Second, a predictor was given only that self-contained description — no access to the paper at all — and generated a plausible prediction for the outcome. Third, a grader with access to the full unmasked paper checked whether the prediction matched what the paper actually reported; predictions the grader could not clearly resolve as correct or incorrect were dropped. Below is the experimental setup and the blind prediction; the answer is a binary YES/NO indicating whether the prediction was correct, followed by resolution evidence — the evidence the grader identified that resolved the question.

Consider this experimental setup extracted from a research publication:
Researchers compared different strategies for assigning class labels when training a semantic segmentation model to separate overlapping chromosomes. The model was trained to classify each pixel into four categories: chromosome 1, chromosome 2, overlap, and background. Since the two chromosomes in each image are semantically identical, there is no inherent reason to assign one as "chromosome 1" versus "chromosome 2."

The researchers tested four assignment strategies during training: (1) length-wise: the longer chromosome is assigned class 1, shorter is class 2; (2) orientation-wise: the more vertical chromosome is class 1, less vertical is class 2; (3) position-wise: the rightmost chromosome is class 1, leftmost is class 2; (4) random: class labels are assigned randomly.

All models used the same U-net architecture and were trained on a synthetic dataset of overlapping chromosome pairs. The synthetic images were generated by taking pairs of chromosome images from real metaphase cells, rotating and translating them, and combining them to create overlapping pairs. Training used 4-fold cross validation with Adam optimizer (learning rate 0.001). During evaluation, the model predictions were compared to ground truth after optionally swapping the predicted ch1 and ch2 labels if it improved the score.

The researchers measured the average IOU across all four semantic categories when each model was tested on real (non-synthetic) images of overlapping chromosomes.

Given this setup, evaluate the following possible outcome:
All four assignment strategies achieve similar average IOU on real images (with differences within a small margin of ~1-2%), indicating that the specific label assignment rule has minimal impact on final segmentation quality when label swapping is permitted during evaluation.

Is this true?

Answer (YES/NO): NO